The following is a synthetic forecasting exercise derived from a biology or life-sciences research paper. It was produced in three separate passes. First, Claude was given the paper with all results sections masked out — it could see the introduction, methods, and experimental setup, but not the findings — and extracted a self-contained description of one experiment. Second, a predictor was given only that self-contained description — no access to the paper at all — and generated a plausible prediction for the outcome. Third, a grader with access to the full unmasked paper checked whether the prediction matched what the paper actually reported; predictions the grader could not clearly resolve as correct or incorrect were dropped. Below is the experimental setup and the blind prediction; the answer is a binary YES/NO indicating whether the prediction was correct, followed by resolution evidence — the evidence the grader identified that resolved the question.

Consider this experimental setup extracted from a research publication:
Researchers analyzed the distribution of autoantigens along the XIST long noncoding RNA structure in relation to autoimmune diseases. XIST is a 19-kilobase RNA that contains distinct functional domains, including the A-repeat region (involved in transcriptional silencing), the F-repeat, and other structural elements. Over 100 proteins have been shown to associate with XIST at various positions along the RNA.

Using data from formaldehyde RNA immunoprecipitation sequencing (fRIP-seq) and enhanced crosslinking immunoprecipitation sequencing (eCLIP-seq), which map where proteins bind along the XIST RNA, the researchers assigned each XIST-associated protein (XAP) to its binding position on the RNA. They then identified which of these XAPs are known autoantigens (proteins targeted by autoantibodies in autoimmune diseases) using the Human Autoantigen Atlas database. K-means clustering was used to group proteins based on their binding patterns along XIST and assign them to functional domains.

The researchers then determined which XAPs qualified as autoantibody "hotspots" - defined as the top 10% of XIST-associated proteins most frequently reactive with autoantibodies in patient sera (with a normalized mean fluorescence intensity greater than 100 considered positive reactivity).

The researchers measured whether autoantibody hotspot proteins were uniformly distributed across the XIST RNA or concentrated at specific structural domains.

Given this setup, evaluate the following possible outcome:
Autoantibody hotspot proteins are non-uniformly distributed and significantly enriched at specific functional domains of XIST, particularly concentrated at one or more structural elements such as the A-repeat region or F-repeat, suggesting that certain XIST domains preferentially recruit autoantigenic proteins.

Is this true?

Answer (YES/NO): YES